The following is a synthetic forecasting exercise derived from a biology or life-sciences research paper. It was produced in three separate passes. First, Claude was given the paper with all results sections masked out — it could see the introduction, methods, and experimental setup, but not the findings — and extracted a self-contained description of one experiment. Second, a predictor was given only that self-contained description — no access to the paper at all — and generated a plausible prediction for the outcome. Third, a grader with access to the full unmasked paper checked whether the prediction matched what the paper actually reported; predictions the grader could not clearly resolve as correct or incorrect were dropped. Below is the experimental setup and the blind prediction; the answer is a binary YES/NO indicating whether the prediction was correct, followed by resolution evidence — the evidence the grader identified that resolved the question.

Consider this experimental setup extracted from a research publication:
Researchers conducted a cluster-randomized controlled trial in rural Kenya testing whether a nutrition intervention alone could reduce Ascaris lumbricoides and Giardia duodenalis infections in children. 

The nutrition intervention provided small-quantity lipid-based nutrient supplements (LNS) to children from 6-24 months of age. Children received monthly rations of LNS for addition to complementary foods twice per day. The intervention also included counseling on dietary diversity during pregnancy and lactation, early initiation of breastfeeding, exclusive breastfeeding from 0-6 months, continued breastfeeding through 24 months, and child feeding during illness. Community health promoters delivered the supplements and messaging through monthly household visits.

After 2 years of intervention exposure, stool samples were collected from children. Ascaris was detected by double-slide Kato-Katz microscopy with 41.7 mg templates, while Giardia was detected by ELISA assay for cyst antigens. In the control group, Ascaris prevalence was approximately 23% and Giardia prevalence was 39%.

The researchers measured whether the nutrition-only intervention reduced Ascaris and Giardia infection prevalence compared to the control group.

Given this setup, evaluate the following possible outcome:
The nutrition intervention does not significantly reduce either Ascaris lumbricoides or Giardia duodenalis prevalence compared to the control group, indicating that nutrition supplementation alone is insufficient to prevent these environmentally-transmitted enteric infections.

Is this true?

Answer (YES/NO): YES